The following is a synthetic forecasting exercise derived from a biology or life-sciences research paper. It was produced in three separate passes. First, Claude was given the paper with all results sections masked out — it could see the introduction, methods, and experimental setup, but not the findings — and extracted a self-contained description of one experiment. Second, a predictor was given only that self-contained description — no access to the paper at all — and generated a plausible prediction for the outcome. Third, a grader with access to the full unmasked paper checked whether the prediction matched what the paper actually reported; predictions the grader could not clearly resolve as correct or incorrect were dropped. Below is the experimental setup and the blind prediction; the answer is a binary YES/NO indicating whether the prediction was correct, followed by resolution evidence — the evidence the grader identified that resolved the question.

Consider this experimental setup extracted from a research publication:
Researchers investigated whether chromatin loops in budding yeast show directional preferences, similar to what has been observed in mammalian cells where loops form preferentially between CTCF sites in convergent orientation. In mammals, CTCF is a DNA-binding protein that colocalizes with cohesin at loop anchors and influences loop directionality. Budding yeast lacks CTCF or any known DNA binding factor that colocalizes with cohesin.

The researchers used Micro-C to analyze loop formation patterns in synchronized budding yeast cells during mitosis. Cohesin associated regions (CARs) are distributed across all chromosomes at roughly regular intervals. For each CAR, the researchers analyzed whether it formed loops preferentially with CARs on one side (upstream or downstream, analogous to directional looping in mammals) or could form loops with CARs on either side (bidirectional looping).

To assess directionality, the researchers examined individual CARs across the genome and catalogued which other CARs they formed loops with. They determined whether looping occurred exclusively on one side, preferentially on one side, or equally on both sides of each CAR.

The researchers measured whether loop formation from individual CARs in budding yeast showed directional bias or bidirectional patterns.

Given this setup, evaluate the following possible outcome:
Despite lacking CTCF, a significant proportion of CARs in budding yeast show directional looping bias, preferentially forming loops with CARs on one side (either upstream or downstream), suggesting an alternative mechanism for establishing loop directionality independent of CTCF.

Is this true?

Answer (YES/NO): NO